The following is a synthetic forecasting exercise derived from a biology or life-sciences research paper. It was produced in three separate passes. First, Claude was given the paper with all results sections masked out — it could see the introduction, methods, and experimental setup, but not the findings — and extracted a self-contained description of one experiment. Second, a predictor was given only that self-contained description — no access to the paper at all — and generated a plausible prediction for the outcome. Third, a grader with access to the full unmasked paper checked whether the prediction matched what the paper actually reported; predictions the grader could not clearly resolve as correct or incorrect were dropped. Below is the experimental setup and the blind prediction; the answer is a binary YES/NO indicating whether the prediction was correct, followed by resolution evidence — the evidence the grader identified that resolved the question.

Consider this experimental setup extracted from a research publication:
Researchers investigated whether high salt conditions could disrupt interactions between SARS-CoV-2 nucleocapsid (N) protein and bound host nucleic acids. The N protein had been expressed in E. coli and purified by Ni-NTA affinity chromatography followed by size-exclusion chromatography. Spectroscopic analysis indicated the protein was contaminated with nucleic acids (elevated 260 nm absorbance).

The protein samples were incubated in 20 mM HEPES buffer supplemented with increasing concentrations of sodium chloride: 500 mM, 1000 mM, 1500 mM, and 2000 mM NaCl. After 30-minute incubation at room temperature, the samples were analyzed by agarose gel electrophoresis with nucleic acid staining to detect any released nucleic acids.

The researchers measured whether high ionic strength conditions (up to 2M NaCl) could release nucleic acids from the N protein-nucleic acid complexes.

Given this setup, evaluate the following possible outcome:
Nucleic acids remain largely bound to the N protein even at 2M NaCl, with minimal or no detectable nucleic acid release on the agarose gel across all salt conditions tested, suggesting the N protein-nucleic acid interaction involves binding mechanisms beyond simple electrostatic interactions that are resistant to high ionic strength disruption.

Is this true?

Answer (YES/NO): YES